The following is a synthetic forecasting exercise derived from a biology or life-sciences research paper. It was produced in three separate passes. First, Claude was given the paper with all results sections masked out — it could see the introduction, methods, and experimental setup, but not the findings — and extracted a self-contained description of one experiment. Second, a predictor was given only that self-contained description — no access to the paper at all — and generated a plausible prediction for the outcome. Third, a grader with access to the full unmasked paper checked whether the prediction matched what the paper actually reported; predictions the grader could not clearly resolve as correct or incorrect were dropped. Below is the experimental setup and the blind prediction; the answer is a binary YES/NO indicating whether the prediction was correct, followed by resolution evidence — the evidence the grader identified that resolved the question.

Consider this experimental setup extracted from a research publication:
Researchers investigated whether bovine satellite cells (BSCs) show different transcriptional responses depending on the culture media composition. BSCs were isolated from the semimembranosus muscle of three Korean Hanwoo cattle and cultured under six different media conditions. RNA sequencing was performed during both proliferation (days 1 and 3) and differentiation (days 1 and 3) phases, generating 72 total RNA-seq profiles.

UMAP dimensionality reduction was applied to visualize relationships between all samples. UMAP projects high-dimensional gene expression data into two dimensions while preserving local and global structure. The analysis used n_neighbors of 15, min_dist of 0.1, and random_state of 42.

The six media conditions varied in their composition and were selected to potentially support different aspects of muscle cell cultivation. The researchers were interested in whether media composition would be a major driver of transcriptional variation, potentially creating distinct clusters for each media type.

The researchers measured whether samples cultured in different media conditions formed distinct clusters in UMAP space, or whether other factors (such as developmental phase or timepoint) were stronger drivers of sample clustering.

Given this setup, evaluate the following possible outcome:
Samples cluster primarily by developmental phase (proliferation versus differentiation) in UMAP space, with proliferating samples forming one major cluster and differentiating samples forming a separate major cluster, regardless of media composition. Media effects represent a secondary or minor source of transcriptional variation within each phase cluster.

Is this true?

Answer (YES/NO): NO